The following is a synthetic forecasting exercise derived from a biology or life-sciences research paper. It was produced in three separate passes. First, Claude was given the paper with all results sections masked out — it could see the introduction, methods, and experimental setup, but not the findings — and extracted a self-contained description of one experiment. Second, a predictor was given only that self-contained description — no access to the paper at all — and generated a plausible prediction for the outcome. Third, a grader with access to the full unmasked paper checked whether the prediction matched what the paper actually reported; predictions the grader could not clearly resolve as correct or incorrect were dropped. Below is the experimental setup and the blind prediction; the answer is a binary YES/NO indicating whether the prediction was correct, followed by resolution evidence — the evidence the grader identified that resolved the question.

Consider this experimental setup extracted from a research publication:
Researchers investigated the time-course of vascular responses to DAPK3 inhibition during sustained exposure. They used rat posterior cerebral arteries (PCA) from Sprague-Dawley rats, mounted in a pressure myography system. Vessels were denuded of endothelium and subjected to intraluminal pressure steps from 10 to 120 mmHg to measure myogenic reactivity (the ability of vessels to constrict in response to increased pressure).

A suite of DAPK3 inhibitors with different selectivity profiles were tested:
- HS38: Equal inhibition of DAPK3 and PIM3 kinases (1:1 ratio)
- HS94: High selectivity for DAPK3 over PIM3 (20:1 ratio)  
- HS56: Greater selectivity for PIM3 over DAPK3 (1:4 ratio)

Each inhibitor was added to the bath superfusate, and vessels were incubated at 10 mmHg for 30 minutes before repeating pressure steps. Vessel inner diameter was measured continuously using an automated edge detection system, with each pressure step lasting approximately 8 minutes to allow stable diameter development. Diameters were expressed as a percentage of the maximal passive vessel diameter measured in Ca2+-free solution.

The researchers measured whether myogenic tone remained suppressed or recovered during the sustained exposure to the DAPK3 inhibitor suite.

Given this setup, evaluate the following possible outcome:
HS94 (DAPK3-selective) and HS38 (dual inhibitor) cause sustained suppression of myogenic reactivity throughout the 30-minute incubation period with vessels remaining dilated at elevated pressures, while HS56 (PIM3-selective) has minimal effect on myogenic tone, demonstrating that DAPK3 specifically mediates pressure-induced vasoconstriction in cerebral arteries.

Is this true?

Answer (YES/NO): NO